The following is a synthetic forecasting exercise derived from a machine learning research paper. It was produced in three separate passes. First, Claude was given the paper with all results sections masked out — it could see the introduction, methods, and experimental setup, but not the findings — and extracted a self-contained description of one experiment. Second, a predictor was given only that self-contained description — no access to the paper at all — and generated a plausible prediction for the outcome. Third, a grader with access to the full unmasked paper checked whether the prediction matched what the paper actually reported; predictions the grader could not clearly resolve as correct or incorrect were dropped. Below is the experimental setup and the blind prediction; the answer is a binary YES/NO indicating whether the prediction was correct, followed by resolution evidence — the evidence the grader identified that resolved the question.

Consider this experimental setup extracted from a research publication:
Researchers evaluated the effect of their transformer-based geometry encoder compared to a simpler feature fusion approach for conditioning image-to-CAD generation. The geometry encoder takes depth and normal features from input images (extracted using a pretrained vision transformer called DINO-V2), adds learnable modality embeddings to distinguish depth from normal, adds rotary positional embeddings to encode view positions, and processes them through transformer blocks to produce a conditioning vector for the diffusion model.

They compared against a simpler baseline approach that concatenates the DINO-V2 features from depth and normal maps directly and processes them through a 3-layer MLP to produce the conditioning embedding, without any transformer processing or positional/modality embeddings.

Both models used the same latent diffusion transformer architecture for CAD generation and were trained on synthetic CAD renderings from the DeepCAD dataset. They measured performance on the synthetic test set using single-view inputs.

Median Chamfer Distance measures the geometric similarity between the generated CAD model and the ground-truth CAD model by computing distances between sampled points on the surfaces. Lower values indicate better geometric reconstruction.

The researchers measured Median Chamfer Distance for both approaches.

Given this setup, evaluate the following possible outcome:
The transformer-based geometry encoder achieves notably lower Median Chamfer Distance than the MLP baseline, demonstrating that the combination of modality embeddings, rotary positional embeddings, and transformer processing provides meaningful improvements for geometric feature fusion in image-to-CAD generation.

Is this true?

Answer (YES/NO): YES